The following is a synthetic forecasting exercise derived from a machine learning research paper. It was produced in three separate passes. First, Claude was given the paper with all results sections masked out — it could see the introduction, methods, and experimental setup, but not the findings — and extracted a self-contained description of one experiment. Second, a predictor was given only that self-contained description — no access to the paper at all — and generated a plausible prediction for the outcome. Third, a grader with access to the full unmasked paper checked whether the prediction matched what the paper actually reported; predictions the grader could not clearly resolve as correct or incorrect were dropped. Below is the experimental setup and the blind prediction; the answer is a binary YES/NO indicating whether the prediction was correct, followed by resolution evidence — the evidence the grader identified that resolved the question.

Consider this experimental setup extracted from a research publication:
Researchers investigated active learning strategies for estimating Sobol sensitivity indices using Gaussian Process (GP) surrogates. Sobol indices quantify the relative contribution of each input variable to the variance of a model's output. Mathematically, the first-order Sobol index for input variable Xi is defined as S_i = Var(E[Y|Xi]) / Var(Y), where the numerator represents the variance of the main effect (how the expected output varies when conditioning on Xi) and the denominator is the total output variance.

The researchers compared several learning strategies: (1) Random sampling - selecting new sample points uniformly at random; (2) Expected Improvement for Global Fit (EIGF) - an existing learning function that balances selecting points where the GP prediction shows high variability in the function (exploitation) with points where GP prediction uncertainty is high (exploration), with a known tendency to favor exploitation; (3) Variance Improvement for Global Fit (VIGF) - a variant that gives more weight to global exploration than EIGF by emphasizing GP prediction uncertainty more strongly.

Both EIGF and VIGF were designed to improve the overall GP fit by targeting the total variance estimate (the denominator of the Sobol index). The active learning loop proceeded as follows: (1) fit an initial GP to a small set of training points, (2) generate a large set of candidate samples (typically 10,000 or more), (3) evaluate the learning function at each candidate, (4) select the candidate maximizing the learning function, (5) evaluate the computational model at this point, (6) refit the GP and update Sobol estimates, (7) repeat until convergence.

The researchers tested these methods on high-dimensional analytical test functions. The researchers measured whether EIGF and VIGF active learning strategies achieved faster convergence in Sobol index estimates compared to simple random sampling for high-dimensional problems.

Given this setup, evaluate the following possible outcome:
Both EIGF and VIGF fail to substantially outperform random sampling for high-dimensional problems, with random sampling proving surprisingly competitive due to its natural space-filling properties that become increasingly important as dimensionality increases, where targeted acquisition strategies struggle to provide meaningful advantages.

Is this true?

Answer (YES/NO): YES